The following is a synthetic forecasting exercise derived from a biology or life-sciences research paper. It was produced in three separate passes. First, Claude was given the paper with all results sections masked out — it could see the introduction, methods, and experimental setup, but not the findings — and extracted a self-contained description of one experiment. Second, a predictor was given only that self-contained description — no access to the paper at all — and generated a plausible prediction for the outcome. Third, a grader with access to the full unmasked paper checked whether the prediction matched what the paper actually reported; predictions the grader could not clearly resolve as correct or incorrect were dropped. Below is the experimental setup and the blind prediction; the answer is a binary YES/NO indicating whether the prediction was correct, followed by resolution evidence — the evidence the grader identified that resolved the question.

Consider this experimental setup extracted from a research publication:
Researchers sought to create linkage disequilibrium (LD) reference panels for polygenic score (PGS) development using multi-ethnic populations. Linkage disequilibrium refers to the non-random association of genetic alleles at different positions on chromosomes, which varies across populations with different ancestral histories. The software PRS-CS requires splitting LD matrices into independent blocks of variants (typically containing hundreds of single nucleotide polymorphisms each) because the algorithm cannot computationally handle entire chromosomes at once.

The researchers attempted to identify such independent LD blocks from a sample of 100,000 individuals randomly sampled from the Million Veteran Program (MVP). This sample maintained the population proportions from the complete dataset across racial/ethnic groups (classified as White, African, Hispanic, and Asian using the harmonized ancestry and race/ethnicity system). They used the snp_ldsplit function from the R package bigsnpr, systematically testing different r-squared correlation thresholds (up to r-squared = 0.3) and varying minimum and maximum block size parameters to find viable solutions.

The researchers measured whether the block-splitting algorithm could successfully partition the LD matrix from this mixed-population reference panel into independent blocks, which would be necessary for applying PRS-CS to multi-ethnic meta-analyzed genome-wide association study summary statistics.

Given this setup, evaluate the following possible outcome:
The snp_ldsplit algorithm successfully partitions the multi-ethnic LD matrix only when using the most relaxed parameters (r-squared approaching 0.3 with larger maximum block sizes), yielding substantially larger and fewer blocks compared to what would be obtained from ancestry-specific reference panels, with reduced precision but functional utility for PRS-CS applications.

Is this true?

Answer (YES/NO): NO